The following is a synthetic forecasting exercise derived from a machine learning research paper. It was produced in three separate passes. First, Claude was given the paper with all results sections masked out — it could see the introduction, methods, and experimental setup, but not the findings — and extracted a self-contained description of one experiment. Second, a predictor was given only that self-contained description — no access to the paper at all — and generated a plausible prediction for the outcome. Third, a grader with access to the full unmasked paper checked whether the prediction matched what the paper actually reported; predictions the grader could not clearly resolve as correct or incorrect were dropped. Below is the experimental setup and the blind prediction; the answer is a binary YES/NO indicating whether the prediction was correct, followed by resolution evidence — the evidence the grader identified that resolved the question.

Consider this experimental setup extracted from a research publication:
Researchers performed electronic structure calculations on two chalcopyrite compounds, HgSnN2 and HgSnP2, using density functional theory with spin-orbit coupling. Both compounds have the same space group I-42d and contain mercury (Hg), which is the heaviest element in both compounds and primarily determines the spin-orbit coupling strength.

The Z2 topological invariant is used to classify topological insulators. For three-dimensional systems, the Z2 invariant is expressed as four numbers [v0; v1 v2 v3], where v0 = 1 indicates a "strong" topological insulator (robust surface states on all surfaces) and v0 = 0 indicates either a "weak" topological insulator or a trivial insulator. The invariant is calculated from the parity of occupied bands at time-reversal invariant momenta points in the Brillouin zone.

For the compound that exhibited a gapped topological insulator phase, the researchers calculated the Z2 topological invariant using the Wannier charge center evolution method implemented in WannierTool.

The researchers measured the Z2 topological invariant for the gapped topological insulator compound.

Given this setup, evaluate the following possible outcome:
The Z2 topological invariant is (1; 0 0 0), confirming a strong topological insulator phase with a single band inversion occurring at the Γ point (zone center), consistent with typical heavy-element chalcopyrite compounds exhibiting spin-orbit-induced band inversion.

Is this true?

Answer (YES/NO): YES